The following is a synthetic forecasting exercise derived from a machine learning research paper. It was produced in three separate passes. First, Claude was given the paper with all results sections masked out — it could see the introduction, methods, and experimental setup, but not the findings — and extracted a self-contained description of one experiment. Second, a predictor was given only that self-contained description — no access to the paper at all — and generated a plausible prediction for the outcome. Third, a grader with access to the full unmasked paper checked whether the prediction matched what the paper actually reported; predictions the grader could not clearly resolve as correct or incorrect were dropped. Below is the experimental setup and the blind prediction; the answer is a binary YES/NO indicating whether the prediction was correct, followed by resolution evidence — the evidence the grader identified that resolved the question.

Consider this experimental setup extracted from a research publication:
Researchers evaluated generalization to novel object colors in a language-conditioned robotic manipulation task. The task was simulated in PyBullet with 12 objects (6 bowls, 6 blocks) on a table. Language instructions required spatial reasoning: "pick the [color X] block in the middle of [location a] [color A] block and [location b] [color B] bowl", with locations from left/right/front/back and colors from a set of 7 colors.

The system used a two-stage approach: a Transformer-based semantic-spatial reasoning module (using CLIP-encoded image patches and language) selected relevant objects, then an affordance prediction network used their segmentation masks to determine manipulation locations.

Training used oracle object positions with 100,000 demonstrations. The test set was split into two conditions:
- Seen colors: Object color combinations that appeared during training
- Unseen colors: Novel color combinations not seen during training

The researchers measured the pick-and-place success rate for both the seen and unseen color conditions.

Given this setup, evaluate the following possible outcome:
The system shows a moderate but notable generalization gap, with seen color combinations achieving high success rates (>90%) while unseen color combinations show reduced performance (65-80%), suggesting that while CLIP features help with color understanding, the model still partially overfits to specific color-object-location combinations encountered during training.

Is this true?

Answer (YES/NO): NO